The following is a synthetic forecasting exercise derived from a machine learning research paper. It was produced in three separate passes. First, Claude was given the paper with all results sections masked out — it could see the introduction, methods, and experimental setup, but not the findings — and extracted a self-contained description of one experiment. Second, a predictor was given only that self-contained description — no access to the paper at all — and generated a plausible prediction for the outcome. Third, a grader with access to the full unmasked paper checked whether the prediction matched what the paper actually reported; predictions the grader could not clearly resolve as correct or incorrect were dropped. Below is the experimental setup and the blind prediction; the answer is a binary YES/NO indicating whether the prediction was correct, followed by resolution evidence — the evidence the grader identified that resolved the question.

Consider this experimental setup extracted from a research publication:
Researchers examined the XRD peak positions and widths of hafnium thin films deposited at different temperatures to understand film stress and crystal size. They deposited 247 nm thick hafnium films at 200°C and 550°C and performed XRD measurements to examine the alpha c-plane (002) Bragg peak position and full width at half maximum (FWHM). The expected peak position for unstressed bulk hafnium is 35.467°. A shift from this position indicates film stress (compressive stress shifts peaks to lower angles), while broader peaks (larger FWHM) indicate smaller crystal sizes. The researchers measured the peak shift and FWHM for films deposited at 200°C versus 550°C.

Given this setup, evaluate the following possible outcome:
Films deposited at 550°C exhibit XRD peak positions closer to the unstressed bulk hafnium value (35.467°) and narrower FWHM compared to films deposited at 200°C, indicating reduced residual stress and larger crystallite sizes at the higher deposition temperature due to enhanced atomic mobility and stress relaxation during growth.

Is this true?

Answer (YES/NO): YES